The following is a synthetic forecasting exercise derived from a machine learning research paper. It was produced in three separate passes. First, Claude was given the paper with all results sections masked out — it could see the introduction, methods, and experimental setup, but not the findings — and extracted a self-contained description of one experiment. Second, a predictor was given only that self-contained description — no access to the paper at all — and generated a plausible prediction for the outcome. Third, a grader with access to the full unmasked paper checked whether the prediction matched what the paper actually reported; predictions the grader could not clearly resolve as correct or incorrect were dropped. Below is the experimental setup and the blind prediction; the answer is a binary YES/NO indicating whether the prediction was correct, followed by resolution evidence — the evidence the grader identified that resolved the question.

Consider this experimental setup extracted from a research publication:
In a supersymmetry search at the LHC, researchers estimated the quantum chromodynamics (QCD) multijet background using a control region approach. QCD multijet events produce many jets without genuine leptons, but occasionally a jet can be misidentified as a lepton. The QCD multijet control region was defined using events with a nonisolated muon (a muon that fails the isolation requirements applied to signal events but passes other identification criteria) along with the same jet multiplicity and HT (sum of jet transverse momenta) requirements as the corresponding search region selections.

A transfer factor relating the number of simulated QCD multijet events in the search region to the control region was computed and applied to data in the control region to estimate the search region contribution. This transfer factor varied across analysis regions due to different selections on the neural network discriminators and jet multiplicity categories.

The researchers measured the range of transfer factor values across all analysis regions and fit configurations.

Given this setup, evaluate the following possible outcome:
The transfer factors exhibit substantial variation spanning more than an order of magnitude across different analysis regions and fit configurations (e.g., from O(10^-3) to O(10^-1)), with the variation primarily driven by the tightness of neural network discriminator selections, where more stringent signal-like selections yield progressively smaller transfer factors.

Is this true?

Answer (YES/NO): NO